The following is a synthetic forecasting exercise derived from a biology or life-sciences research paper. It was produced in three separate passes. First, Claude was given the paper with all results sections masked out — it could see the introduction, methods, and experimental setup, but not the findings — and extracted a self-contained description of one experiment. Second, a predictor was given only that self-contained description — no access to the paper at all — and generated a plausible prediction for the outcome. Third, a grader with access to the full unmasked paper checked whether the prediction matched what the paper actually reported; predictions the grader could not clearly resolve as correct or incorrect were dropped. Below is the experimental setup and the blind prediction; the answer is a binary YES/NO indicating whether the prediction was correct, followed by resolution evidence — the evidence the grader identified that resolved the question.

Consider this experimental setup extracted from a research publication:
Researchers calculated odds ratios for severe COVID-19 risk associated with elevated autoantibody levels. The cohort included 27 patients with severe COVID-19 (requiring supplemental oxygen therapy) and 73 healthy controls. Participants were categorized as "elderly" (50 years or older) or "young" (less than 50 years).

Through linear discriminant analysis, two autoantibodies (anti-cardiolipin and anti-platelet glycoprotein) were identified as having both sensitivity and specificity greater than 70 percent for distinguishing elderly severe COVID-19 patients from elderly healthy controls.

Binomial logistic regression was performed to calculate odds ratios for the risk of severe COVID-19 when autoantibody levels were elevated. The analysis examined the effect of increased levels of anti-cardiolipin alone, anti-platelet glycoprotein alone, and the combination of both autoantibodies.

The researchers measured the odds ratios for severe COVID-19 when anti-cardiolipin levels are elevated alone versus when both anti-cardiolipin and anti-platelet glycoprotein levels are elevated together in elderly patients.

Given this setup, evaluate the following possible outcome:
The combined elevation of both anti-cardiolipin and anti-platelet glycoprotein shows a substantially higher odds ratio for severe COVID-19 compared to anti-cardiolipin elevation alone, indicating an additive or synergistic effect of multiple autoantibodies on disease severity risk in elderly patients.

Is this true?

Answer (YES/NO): YES